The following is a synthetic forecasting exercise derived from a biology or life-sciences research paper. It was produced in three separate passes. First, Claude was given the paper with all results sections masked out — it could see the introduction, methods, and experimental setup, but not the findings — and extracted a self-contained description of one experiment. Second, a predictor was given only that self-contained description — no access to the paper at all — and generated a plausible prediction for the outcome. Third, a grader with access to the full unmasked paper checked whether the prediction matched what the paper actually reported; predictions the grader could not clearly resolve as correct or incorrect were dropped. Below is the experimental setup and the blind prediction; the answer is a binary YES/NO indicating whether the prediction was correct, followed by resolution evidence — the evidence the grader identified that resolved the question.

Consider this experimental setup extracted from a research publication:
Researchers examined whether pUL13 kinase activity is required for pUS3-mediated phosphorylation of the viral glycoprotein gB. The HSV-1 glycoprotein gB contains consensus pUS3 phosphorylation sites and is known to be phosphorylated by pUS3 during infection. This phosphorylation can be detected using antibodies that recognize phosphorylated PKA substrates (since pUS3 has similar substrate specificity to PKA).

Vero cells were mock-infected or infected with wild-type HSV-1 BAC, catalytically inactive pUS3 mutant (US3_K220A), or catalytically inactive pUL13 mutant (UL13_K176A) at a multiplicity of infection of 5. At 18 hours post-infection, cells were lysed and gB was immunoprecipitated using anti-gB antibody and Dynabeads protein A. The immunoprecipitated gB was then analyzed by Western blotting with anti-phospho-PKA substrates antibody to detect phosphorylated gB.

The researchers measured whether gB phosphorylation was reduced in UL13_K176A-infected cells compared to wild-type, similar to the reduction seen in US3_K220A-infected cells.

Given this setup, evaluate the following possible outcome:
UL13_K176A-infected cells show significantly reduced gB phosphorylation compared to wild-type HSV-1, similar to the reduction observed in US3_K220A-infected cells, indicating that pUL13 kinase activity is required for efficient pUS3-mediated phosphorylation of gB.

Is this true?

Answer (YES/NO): NO